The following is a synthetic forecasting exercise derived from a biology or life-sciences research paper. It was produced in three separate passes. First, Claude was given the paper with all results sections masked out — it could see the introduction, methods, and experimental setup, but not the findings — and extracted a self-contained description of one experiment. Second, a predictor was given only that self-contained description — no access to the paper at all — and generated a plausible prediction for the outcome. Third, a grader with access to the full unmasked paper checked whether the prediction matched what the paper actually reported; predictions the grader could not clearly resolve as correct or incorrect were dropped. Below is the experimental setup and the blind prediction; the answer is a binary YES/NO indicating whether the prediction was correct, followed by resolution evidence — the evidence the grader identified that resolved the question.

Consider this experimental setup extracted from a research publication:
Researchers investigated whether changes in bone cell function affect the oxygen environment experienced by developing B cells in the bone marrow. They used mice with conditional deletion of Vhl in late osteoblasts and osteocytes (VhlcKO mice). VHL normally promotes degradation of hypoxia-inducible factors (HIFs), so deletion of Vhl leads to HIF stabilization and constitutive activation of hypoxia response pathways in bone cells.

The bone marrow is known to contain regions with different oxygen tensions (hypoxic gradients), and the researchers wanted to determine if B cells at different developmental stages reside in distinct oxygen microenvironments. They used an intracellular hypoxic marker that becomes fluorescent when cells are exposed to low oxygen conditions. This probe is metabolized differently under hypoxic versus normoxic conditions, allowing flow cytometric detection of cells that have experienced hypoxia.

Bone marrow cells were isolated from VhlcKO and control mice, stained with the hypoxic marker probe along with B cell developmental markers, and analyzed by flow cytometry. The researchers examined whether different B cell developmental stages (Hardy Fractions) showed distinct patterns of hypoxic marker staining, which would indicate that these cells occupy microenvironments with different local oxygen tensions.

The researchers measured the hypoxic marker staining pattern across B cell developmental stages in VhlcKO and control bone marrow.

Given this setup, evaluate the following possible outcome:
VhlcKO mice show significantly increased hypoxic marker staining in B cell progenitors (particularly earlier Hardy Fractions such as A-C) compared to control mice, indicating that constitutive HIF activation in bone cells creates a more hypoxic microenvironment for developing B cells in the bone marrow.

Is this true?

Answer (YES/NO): NO